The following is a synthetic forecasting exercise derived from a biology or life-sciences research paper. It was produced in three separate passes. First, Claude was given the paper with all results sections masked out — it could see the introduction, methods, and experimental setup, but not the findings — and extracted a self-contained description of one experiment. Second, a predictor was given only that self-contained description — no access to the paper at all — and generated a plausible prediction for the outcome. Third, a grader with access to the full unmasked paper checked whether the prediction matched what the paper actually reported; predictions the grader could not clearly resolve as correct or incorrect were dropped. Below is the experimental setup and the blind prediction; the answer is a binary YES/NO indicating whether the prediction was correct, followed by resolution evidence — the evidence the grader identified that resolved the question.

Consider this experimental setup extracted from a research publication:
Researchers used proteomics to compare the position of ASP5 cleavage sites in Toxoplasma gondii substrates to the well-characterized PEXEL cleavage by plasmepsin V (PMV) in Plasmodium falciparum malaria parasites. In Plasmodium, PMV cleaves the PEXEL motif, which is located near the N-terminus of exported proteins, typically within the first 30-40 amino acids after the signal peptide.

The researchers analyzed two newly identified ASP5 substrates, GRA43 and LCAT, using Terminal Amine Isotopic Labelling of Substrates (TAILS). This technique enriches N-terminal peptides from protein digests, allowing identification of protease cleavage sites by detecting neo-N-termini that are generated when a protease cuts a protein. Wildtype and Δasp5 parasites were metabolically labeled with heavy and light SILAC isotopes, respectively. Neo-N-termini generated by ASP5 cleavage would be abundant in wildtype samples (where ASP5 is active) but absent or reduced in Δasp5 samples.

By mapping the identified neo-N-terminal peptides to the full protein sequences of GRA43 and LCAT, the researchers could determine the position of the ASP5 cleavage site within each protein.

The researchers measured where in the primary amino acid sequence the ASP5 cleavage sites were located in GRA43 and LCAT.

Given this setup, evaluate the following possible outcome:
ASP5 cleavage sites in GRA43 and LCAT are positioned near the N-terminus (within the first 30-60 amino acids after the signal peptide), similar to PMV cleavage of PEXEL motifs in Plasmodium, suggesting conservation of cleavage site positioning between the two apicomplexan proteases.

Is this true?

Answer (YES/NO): NO